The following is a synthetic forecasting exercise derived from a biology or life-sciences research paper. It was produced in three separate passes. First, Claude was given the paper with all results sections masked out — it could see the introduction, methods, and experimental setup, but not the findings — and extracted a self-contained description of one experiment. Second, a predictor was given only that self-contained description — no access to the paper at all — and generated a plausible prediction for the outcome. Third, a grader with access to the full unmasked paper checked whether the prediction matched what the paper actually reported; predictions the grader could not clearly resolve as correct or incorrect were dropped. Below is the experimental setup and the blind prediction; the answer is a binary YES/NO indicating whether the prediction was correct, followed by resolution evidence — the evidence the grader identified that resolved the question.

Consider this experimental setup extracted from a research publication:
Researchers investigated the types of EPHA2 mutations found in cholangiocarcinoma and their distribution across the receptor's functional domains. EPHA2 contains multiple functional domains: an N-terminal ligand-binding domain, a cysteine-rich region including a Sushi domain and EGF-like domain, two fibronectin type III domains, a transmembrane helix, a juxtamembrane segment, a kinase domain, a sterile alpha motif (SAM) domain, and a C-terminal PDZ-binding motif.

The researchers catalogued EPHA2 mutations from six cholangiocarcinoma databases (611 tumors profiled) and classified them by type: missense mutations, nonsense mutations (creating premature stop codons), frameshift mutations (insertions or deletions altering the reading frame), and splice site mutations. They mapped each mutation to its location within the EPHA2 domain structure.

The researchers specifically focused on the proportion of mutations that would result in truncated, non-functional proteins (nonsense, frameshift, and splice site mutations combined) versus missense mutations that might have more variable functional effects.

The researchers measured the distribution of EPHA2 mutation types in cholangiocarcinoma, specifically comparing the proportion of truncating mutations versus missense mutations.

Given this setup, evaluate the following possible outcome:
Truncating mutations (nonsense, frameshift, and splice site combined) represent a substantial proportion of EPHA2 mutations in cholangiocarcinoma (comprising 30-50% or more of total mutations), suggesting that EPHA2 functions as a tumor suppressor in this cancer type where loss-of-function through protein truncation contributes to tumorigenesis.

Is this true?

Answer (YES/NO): YES